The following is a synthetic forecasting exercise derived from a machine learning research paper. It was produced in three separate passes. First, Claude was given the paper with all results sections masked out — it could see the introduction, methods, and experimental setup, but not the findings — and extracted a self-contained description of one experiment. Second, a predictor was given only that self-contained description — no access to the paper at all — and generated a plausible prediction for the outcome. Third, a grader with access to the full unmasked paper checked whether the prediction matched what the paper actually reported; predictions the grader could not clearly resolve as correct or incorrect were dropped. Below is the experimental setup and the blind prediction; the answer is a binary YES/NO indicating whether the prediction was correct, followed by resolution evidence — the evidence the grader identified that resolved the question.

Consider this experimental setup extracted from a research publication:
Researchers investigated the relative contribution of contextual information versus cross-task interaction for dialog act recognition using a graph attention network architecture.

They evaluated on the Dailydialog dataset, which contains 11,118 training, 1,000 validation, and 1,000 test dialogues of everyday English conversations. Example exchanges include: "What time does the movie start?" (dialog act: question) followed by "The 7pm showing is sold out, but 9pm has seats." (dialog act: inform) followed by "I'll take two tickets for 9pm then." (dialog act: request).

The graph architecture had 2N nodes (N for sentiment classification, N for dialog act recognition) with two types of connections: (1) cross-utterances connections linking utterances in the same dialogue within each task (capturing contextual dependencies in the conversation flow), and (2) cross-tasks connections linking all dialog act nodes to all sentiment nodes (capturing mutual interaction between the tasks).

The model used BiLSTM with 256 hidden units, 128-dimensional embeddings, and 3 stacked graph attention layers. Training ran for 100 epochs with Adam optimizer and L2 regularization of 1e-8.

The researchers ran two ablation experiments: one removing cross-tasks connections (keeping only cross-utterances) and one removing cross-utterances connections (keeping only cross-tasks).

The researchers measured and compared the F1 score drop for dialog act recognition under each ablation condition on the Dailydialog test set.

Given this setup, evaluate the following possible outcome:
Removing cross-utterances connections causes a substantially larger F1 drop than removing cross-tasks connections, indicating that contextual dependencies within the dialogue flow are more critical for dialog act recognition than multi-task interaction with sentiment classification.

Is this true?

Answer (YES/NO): NO